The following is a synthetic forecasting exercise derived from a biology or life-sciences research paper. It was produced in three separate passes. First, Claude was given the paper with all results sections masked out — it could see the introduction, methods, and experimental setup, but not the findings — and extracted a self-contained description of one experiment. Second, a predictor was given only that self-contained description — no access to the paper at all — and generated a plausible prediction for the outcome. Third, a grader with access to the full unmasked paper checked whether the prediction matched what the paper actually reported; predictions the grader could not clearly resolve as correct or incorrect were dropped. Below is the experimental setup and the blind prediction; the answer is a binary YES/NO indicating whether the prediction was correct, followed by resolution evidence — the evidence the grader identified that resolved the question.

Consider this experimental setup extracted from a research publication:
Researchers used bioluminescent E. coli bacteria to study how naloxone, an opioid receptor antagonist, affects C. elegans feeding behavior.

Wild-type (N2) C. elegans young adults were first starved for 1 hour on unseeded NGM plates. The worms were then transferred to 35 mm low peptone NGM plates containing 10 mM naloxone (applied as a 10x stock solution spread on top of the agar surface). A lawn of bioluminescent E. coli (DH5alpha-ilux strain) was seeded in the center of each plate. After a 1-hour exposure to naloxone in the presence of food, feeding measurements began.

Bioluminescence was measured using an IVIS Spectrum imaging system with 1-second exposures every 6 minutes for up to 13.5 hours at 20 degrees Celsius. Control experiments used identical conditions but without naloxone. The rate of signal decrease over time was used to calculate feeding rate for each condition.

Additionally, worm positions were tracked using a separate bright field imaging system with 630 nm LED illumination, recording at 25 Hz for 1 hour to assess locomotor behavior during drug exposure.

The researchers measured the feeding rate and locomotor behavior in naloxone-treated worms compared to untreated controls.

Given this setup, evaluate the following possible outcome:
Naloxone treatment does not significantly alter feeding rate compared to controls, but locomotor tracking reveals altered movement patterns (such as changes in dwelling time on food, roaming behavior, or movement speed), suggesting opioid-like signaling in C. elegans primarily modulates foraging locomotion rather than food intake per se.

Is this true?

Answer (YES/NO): NO